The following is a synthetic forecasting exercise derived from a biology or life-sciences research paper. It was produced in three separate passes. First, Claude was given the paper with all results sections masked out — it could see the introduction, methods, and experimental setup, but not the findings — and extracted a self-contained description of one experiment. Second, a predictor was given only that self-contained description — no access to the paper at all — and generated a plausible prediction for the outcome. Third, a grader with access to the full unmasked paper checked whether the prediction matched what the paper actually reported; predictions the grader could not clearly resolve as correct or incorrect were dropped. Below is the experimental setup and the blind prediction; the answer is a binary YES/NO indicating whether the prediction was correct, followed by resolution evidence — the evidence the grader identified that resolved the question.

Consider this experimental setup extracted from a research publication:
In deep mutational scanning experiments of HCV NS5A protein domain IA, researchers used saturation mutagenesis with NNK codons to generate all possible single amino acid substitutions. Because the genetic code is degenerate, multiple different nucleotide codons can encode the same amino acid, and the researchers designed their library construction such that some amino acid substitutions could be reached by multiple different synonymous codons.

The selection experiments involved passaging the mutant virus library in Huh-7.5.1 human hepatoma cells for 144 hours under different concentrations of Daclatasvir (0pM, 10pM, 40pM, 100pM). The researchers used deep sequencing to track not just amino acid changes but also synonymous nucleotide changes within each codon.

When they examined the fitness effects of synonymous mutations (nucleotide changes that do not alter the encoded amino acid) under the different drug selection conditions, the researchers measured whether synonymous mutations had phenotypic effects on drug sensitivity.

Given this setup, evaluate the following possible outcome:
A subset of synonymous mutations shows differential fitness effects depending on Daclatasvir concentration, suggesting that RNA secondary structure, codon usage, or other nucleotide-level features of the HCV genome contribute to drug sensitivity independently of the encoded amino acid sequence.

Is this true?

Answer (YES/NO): YES